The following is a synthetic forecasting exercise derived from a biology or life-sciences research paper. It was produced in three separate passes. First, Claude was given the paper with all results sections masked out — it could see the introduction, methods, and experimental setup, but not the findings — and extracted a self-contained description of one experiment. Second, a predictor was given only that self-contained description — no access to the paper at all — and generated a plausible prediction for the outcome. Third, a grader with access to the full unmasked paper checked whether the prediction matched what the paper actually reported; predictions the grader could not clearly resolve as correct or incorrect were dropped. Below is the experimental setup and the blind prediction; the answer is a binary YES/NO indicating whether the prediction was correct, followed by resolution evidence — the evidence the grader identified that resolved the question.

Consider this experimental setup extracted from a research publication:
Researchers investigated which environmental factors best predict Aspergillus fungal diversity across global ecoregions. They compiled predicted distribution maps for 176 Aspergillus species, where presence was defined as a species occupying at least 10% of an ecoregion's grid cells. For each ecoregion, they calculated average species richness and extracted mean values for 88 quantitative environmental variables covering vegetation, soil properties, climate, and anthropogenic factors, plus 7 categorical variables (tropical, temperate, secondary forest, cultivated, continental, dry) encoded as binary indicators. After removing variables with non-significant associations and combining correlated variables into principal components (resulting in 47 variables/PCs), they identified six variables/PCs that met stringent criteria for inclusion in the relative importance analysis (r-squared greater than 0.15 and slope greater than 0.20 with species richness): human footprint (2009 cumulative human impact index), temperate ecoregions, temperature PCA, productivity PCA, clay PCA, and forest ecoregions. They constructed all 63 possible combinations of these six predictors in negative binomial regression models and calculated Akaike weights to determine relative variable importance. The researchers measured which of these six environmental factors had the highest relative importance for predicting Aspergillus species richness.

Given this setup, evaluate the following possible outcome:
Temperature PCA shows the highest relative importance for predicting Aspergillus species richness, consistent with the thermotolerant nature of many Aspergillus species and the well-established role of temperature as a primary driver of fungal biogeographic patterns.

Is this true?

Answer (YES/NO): NO